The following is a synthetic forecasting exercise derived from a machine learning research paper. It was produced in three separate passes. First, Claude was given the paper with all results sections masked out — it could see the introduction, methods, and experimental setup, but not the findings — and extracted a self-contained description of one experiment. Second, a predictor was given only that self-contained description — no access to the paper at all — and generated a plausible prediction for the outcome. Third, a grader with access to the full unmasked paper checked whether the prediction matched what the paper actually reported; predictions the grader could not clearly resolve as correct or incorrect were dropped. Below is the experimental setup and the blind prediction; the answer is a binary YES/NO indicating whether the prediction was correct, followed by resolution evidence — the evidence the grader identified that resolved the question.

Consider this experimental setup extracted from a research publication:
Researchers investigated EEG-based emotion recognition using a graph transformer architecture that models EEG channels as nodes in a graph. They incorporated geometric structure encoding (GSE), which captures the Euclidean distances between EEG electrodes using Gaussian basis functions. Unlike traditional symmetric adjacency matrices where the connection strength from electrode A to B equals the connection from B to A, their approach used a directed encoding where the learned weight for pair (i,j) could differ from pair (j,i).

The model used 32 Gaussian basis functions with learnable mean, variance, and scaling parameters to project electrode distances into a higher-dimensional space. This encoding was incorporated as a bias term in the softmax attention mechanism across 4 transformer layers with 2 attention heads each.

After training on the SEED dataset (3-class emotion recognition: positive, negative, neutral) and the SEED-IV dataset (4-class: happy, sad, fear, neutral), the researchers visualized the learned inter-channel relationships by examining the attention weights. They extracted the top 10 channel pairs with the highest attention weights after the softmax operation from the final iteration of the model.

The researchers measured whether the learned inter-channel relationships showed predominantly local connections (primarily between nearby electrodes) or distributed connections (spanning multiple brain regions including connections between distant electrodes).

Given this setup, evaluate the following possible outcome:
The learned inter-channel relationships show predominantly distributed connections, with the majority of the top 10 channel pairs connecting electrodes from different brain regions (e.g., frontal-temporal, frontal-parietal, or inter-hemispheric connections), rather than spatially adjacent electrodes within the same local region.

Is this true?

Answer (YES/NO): NO